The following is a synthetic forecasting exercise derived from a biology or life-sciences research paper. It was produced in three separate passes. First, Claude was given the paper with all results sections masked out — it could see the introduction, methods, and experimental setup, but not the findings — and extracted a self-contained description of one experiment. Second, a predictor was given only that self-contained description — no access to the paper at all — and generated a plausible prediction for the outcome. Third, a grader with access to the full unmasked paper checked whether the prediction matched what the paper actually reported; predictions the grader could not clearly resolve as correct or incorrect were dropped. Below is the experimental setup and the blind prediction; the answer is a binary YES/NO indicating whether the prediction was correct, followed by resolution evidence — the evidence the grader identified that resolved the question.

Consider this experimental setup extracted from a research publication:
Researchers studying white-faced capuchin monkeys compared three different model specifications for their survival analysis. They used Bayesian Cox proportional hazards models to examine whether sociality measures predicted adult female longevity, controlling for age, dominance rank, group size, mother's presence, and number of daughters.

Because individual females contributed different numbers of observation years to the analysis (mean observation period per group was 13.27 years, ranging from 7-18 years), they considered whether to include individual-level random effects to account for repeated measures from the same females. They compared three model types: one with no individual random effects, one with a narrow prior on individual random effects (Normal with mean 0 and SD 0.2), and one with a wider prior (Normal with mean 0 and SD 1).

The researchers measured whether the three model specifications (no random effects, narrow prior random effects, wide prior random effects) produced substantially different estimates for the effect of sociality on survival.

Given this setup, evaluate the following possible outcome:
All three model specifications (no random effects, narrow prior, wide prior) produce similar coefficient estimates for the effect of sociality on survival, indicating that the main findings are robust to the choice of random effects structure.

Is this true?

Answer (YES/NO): YES